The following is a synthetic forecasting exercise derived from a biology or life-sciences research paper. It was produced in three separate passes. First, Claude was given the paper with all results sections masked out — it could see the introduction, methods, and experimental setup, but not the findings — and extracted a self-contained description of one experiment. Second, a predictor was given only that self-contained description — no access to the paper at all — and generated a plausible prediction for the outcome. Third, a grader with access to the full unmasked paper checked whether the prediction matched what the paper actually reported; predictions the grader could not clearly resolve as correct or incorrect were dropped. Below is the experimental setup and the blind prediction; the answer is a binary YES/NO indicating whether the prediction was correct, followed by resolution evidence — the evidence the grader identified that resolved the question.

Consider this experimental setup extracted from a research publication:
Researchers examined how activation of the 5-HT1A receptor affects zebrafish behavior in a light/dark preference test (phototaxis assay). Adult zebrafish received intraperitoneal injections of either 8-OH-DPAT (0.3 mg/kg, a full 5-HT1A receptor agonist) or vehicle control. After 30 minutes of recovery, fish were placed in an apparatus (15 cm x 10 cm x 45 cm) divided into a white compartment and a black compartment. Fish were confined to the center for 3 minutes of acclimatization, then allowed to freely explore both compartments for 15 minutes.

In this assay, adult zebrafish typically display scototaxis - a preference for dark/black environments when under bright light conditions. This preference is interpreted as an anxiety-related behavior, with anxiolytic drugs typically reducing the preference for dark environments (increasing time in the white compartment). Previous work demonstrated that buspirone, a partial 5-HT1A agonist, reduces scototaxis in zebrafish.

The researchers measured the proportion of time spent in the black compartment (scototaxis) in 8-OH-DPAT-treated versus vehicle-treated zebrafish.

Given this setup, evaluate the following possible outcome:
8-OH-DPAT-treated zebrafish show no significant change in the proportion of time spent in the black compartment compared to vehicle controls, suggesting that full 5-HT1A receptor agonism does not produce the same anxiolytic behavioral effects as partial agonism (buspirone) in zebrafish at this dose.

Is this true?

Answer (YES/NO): NO